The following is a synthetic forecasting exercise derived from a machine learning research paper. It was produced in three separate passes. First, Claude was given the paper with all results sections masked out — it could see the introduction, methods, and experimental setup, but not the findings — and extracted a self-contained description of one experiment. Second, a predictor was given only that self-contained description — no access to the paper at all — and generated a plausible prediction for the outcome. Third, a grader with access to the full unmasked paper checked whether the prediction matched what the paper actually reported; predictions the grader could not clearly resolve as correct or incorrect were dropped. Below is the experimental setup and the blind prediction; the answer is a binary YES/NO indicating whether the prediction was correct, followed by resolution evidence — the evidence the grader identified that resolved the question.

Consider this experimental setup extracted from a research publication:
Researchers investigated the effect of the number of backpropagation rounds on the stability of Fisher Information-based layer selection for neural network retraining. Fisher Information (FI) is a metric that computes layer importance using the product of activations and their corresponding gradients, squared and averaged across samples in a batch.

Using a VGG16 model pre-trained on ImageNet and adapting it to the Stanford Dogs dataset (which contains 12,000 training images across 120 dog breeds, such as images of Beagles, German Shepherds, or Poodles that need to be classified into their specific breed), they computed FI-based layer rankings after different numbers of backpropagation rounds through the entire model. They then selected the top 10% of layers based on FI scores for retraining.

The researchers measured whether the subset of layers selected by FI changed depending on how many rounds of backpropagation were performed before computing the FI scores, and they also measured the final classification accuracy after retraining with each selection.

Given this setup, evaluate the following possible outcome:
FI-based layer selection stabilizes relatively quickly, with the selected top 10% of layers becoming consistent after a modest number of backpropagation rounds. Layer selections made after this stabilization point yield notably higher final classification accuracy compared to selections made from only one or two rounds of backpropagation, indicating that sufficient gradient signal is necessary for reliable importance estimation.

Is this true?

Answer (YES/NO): NO